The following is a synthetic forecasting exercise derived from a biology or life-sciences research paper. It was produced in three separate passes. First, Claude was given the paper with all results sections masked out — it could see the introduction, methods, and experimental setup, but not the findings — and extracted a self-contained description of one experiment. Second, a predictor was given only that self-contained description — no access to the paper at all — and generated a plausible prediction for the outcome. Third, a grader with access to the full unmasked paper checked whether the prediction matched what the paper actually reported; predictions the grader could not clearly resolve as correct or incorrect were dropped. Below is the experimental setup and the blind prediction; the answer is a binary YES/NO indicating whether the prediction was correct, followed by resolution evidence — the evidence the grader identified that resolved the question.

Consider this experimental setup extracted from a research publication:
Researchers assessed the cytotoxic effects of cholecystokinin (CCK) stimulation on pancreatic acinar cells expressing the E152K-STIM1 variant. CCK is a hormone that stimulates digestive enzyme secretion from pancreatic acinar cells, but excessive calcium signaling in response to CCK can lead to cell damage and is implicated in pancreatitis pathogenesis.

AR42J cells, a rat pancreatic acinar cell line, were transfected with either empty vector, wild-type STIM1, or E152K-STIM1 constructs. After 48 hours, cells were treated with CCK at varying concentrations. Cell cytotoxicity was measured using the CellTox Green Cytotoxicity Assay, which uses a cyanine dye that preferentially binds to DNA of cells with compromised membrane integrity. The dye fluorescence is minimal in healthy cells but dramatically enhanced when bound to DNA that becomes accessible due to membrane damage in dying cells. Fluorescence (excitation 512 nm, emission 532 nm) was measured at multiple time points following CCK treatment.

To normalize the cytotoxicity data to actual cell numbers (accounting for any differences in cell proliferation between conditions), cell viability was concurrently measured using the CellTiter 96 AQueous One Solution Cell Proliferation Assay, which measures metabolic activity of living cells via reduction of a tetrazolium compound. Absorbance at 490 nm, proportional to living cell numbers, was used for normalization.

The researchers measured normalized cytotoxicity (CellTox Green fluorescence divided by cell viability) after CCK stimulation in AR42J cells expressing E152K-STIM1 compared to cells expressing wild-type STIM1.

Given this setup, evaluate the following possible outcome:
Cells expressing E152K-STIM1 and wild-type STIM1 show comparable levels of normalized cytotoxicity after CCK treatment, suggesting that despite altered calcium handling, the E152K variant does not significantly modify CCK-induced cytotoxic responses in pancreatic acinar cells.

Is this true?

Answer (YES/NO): NO